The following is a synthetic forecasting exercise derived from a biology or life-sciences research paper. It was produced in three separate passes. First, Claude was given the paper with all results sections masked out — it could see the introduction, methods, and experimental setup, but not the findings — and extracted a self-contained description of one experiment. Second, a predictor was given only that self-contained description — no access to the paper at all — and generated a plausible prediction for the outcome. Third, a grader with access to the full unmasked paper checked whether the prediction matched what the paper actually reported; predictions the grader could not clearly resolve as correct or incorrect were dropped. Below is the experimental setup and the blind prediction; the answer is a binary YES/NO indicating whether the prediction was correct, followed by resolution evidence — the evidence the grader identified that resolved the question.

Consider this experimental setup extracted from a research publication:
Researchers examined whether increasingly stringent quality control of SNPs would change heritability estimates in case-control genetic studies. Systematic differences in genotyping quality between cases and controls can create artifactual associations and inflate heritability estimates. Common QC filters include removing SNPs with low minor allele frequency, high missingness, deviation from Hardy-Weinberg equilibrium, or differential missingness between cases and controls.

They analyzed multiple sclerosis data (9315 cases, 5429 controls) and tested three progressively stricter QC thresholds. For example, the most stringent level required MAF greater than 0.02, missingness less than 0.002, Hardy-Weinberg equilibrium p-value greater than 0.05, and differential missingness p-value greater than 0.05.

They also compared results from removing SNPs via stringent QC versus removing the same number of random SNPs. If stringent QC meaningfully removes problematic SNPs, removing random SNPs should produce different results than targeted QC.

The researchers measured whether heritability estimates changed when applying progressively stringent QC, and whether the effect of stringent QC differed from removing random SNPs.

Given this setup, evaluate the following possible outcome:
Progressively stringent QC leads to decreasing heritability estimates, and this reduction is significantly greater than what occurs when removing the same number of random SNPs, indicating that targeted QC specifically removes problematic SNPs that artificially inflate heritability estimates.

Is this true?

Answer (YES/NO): NO